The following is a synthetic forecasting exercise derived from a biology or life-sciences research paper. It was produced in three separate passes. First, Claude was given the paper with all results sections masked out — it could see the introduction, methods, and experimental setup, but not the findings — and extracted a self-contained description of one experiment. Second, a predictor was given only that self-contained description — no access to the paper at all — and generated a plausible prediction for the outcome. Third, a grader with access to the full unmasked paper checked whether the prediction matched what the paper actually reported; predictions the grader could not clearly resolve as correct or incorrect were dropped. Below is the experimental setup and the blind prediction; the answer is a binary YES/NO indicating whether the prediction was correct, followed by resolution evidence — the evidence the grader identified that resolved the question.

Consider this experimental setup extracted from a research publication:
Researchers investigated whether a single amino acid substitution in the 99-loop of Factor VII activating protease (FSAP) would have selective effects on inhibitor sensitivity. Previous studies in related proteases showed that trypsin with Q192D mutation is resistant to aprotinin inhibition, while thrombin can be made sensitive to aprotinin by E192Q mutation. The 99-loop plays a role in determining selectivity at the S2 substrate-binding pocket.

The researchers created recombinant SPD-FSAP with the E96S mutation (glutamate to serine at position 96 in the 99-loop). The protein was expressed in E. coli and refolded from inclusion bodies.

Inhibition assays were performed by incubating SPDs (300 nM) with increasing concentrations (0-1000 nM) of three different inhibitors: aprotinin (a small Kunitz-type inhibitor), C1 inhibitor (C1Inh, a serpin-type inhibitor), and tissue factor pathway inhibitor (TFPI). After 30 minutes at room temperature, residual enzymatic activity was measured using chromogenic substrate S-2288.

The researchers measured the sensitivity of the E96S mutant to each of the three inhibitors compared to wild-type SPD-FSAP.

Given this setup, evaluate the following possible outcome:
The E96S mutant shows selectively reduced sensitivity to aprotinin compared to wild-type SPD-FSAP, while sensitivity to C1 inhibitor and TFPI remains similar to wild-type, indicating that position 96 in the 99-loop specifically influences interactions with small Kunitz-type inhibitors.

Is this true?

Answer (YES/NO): YES